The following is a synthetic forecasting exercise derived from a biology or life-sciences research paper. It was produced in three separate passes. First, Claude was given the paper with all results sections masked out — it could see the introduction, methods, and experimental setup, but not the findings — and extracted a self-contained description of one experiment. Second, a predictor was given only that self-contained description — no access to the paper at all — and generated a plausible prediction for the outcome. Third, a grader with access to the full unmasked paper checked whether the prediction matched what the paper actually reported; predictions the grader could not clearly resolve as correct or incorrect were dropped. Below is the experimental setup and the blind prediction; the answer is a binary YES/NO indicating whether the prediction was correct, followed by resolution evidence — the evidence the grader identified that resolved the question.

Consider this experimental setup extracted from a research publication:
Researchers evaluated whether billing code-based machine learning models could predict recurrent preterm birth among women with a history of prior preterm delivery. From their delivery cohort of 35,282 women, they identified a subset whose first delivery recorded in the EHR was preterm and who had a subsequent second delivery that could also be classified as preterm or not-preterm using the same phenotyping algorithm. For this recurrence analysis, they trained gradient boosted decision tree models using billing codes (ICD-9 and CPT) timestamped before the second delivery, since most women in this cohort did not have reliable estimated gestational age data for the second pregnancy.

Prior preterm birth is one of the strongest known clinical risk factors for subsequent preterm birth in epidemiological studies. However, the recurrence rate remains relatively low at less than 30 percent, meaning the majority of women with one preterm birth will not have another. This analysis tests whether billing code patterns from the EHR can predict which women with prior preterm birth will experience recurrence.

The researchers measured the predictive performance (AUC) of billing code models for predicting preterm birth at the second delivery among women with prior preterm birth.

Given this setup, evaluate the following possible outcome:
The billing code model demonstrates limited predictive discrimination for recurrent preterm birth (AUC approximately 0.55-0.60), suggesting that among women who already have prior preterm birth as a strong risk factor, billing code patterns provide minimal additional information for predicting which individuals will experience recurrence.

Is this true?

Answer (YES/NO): NO